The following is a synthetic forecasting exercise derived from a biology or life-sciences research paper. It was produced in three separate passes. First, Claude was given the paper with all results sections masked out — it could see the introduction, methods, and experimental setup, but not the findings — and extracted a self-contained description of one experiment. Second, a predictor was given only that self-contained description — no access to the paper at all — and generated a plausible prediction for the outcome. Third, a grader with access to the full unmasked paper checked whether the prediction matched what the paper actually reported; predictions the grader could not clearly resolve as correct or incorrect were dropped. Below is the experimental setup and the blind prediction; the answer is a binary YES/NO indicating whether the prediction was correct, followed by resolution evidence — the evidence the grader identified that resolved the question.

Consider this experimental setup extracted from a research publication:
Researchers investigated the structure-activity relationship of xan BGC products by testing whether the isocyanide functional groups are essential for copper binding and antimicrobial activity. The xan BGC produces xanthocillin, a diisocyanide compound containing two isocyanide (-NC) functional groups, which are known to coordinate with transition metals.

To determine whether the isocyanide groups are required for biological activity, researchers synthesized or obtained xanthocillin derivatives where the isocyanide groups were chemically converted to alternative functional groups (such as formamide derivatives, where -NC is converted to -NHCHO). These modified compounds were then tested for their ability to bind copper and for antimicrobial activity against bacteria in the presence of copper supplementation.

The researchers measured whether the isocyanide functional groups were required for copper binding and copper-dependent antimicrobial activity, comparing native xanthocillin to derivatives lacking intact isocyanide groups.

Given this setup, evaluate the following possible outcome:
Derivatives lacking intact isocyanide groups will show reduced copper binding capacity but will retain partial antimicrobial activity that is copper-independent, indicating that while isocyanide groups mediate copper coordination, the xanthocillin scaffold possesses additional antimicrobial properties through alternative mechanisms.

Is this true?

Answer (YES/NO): NO